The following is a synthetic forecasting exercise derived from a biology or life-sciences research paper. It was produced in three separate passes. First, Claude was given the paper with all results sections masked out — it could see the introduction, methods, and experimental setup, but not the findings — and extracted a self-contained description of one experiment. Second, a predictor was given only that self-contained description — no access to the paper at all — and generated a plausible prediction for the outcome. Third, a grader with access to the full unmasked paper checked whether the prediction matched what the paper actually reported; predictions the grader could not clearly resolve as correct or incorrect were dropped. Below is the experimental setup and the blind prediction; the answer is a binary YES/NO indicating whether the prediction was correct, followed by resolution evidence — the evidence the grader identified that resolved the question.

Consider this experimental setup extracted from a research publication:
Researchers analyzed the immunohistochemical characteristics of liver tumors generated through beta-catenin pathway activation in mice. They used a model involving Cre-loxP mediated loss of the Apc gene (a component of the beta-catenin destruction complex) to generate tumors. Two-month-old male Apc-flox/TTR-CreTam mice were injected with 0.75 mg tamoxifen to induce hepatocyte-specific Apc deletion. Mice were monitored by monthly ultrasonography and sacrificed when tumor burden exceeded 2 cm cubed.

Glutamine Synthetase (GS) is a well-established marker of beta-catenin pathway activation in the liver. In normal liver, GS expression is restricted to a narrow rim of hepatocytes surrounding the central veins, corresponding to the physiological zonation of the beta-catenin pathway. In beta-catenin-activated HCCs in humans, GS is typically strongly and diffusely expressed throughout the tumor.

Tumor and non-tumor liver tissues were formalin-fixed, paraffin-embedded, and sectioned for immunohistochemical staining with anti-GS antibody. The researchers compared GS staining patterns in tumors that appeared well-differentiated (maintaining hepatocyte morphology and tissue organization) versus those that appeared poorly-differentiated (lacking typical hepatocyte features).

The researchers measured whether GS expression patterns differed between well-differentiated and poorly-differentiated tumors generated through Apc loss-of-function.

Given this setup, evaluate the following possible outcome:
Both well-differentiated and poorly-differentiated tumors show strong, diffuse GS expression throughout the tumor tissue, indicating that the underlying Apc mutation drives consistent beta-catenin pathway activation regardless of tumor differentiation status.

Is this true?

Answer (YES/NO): NO